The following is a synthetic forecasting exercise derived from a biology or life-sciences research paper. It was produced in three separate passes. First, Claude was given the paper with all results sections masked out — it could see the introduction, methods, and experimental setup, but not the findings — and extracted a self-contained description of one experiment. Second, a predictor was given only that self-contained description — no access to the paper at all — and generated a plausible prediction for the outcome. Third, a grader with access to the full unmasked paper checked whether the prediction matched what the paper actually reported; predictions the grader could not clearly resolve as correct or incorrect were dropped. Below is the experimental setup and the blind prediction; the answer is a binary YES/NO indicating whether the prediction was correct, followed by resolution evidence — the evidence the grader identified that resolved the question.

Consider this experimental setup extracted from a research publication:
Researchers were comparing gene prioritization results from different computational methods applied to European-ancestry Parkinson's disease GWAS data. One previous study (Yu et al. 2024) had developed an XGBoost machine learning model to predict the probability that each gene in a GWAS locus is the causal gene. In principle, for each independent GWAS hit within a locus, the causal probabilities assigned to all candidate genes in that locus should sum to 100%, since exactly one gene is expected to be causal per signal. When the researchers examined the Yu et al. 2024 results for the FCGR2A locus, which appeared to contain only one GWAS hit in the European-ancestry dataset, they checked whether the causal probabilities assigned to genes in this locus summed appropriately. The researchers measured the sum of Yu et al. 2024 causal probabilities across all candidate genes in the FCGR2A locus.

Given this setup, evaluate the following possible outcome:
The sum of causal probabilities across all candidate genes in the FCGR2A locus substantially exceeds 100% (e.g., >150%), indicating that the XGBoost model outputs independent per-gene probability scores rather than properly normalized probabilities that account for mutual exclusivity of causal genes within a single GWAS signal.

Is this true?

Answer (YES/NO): YES